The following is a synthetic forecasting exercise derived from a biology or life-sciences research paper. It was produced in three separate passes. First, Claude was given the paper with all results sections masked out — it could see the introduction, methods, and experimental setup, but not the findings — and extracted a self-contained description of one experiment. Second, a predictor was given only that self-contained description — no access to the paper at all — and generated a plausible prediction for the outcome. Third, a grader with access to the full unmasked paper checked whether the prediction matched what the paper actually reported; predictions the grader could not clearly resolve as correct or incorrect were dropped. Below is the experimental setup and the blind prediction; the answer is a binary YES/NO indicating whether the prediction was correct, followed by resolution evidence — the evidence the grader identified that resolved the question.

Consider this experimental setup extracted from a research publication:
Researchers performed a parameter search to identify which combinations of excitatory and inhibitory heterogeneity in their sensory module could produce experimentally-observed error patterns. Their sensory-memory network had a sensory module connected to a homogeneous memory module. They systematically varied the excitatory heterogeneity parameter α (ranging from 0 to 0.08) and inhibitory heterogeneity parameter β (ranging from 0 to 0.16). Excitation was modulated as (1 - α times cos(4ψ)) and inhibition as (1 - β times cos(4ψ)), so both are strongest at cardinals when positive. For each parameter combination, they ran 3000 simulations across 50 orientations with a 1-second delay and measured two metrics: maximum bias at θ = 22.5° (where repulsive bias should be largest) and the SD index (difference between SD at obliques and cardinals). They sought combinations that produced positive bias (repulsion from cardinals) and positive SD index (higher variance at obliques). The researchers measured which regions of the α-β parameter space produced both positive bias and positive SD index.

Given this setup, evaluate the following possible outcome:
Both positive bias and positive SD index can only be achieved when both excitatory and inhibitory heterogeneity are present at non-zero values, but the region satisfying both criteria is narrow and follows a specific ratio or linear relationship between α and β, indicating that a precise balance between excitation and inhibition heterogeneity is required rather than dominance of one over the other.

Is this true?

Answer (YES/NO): NO